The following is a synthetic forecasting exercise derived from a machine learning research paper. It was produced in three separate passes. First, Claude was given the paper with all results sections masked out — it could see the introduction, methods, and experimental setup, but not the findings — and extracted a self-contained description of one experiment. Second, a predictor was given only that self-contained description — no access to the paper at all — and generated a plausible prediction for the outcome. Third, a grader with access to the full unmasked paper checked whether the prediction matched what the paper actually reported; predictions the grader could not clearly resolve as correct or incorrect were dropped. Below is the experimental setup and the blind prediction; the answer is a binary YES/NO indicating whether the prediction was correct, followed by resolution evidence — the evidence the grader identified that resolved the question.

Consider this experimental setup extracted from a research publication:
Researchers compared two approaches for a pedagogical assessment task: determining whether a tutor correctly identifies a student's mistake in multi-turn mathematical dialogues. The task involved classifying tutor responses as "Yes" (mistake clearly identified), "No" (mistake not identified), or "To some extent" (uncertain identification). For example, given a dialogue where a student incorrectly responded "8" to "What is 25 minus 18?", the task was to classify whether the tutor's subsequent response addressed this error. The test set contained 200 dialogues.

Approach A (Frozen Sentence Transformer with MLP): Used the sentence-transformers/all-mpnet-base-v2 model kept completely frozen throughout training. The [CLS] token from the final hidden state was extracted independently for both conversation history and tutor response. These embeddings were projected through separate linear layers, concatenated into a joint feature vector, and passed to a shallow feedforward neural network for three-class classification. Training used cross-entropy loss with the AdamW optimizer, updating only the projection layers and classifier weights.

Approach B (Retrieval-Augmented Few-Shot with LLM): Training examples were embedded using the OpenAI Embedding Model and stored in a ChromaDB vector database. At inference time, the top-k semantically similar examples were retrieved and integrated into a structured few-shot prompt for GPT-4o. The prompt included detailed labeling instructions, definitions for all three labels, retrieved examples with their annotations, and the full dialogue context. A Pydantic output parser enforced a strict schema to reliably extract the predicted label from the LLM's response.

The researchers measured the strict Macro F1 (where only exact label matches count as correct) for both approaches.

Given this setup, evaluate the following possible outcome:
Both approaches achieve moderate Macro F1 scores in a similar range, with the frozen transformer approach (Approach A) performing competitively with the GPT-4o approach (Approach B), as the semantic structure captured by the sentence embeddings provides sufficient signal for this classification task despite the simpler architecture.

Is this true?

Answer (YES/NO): YES